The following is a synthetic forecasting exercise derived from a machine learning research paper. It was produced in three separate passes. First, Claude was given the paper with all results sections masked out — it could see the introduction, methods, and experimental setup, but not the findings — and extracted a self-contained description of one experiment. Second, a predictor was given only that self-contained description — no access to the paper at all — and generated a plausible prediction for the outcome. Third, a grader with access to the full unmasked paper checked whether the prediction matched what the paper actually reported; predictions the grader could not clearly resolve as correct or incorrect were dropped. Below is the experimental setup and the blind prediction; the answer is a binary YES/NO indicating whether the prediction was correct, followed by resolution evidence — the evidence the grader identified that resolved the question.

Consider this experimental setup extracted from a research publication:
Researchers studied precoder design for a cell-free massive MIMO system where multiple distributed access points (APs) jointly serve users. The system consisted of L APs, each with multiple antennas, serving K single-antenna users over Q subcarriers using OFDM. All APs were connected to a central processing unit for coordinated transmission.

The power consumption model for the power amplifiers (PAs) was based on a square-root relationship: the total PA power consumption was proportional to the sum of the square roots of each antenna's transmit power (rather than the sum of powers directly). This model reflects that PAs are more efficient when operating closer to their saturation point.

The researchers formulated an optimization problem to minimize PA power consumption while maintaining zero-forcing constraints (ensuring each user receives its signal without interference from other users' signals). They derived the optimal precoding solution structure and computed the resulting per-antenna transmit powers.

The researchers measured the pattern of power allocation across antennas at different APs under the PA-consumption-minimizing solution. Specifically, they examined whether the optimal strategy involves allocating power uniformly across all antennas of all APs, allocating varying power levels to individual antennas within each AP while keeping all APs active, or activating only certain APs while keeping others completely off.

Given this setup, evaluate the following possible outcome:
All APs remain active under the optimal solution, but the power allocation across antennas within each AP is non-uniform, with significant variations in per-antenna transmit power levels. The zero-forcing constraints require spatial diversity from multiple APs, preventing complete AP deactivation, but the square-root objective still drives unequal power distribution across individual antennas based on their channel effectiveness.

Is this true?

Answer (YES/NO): NO